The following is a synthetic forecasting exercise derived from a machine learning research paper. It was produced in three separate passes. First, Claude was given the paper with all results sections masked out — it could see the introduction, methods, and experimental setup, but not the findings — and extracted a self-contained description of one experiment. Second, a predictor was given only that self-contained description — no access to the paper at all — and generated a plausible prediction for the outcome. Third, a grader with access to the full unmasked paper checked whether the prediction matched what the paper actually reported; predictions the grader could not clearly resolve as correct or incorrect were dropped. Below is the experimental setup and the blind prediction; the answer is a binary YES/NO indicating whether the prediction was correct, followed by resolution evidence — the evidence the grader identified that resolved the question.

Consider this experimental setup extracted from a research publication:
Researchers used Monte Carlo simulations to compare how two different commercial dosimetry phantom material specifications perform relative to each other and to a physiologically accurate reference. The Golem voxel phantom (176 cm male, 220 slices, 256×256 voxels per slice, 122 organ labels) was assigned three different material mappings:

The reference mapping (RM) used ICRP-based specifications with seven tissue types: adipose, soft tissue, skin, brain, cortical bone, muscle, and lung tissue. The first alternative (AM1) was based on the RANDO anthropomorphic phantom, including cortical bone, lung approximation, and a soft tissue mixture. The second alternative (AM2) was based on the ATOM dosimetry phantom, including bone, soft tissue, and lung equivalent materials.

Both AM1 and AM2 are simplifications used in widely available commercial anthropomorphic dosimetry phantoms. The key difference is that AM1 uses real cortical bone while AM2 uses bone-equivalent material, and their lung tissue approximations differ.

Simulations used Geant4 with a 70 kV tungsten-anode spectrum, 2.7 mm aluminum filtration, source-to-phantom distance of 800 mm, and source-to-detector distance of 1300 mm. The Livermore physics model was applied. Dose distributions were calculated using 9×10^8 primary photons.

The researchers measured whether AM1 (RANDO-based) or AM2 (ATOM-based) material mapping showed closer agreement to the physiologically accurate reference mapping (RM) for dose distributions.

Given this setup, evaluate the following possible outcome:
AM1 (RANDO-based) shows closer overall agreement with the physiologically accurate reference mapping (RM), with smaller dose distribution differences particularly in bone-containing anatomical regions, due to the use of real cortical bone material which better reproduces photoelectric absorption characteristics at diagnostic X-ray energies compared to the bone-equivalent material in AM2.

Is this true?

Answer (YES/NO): NO